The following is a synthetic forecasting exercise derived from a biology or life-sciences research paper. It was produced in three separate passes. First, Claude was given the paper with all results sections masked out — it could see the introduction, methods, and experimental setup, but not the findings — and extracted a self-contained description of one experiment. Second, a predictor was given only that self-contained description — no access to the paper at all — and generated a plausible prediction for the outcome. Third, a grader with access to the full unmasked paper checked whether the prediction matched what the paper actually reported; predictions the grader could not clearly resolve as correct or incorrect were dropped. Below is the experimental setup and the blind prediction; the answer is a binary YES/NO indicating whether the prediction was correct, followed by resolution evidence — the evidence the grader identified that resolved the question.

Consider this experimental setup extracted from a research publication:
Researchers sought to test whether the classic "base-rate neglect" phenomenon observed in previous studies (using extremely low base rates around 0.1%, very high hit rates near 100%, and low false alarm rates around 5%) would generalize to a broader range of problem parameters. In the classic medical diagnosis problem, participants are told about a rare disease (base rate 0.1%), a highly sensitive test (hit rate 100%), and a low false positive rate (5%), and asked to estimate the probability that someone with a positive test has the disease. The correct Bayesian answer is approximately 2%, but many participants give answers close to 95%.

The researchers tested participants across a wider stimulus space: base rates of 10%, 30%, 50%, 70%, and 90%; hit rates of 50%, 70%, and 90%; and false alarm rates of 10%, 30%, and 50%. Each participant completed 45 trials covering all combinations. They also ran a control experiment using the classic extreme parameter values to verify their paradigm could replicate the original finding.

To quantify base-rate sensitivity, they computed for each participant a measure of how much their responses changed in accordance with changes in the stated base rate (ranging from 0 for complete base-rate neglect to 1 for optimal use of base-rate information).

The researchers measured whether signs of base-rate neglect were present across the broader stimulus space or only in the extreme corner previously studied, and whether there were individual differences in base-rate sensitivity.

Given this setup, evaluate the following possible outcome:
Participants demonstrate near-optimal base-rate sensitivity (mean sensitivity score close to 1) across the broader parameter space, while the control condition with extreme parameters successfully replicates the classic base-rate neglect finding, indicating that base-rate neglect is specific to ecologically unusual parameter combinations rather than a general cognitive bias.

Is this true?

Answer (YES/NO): NO